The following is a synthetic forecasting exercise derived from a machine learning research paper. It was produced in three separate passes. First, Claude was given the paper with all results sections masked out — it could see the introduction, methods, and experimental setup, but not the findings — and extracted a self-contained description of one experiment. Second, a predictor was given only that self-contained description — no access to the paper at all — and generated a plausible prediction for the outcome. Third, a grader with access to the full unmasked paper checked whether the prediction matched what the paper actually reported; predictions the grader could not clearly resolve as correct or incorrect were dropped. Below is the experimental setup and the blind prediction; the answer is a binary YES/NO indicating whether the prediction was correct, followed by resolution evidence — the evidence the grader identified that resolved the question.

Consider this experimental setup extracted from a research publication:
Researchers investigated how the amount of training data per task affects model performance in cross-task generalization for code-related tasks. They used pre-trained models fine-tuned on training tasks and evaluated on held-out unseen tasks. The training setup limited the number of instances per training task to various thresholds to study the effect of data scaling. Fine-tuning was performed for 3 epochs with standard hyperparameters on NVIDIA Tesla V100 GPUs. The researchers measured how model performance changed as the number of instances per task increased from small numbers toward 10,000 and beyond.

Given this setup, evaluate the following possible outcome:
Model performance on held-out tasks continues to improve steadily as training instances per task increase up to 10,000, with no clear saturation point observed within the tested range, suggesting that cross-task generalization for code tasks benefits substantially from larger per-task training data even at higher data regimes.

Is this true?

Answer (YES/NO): NO